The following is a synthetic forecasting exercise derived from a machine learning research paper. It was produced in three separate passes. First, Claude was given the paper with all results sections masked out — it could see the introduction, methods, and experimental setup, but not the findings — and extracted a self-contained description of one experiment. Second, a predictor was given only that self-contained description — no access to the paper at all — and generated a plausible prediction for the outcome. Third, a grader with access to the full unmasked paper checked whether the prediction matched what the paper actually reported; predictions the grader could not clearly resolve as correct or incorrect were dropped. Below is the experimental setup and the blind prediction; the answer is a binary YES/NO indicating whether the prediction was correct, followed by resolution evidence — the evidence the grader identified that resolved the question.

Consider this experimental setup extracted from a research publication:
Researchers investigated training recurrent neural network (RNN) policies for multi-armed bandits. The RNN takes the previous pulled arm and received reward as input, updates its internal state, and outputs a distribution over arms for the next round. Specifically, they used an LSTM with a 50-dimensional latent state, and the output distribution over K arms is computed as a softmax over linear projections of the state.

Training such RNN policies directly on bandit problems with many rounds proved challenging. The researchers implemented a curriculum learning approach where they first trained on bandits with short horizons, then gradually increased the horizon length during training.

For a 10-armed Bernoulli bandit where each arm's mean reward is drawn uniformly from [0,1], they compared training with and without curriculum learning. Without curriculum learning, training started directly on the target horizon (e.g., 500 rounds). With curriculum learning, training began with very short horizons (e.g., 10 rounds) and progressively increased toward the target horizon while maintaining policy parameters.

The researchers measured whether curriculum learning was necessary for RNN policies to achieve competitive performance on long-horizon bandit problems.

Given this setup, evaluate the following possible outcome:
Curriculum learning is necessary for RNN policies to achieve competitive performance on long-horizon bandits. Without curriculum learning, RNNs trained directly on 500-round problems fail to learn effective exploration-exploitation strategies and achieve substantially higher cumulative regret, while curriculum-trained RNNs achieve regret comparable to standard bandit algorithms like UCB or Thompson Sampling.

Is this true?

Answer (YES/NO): NO